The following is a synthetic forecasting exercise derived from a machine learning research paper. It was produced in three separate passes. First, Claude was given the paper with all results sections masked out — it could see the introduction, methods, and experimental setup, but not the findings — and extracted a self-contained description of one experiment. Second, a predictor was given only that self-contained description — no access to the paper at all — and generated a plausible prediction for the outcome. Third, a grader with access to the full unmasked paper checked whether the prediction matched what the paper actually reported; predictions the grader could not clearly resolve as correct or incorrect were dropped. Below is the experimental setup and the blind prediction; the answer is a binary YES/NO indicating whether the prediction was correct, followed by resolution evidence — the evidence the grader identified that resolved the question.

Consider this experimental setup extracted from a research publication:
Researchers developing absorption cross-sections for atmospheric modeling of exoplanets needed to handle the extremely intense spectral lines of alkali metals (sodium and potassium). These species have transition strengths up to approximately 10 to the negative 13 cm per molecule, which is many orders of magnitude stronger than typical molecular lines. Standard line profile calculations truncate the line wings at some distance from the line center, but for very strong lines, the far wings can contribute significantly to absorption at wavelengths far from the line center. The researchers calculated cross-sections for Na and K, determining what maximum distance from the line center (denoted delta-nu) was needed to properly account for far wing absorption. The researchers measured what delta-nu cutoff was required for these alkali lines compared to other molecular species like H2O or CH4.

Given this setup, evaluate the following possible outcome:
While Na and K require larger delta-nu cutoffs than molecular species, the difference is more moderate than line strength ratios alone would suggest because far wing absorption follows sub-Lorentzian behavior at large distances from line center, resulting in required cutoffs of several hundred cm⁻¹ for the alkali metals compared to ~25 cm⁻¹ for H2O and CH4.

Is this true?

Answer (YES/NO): NO